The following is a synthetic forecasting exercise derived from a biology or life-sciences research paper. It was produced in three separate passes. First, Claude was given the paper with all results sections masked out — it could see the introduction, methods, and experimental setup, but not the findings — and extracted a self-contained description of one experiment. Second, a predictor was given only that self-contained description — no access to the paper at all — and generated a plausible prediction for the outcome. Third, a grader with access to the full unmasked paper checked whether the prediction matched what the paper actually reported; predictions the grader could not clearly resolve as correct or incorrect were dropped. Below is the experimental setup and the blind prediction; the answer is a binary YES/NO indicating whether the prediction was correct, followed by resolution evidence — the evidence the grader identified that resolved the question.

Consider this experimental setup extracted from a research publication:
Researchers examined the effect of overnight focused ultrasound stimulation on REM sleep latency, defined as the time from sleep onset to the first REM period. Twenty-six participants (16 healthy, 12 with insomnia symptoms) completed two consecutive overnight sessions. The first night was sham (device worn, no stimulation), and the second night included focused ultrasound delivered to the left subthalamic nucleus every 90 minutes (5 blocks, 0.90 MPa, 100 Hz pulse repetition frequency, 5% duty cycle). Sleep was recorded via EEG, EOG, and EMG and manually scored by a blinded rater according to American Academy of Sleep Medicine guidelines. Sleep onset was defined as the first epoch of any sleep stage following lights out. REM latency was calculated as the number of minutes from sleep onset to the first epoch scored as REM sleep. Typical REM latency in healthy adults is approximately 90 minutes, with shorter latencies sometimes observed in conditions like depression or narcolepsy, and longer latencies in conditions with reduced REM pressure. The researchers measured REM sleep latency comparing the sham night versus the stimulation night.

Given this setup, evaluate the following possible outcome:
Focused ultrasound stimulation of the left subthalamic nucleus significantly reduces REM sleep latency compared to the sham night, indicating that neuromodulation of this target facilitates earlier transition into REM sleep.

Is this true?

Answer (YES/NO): YES